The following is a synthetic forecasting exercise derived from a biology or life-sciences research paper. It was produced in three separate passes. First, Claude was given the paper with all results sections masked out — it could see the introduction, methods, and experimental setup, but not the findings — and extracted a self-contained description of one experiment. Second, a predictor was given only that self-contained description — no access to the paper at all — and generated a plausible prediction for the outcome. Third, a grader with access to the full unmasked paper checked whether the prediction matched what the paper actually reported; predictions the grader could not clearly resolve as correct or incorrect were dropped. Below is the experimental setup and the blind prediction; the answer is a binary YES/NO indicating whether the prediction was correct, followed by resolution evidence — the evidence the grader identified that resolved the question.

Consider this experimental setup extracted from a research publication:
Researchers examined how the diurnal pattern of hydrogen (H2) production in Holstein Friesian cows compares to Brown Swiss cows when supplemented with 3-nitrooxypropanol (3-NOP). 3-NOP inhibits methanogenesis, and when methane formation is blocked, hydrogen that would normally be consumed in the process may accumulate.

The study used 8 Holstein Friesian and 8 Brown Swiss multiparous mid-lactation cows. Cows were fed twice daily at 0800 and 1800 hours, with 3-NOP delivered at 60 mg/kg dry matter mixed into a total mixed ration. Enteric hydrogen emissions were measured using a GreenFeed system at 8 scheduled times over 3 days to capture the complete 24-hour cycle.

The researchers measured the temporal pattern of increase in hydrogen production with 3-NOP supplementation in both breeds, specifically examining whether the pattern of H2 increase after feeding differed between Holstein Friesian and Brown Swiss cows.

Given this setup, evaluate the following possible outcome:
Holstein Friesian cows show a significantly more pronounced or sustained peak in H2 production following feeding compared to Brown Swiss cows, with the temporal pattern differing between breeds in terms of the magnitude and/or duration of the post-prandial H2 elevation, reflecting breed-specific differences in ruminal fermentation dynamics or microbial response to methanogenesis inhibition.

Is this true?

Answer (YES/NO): YES